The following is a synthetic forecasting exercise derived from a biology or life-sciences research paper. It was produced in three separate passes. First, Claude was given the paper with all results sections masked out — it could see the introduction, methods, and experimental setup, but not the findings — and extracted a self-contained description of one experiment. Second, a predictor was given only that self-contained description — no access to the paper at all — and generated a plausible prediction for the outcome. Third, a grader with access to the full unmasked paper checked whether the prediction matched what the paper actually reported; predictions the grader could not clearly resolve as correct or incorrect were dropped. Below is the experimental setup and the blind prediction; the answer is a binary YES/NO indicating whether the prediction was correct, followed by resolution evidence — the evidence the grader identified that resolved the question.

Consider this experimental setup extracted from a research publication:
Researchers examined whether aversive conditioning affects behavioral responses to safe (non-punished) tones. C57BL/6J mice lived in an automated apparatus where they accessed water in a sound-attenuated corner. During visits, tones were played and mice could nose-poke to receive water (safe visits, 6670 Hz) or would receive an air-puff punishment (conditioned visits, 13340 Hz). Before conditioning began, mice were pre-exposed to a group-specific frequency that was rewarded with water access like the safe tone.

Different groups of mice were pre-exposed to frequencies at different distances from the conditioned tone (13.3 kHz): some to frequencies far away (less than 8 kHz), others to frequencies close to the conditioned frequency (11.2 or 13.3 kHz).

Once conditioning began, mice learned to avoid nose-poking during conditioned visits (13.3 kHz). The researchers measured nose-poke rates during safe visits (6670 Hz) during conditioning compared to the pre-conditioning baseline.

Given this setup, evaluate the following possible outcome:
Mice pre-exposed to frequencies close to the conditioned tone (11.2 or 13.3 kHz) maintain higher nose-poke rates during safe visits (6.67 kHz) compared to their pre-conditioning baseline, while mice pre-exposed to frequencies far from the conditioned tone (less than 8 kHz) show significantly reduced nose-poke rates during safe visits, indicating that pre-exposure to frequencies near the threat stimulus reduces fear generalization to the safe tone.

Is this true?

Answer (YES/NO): NO